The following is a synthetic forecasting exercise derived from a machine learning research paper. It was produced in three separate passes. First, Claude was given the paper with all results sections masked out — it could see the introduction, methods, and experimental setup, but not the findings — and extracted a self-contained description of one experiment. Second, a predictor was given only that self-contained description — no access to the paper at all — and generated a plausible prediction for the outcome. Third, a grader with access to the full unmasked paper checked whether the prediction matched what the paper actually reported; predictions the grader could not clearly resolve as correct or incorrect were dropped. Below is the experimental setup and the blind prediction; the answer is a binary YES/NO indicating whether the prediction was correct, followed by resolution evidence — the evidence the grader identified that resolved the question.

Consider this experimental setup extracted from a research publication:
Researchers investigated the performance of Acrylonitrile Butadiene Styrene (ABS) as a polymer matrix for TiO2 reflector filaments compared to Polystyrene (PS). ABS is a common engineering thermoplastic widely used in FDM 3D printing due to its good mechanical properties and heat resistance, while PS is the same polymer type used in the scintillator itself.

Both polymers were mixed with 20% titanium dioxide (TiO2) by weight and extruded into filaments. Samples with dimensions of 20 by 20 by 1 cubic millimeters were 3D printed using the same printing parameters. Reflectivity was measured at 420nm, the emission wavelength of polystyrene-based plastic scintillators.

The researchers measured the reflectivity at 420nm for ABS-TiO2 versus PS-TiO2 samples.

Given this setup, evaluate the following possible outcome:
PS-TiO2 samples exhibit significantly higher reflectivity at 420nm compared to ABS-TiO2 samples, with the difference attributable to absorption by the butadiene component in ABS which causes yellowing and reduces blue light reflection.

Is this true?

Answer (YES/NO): NO